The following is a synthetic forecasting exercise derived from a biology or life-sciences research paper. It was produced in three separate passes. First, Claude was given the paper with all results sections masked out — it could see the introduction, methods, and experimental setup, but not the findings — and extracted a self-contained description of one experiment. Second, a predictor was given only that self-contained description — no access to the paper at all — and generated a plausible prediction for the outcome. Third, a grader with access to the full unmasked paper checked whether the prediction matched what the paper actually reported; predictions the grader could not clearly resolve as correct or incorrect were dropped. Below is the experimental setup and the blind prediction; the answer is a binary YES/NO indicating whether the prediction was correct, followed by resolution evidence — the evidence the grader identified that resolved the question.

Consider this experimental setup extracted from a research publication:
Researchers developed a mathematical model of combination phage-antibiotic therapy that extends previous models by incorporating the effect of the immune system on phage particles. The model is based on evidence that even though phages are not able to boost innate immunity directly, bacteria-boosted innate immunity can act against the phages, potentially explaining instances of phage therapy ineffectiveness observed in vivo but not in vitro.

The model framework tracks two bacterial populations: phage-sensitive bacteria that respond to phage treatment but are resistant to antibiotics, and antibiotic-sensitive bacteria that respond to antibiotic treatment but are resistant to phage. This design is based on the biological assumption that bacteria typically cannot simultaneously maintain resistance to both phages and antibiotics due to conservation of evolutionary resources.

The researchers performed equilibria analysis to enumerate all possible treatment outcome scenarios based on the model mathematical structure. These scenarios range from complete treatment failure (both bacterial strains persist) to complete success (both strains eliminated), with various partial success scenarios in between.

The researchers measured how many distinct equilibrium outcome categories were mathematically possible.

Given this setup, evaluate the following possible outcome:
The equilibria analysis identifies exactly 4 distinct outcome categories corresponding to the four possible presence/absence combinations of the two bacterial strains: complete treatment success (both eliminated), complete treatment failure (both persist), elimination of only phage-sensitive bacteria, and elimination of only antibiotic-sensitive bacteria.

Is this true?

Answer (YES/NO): NO